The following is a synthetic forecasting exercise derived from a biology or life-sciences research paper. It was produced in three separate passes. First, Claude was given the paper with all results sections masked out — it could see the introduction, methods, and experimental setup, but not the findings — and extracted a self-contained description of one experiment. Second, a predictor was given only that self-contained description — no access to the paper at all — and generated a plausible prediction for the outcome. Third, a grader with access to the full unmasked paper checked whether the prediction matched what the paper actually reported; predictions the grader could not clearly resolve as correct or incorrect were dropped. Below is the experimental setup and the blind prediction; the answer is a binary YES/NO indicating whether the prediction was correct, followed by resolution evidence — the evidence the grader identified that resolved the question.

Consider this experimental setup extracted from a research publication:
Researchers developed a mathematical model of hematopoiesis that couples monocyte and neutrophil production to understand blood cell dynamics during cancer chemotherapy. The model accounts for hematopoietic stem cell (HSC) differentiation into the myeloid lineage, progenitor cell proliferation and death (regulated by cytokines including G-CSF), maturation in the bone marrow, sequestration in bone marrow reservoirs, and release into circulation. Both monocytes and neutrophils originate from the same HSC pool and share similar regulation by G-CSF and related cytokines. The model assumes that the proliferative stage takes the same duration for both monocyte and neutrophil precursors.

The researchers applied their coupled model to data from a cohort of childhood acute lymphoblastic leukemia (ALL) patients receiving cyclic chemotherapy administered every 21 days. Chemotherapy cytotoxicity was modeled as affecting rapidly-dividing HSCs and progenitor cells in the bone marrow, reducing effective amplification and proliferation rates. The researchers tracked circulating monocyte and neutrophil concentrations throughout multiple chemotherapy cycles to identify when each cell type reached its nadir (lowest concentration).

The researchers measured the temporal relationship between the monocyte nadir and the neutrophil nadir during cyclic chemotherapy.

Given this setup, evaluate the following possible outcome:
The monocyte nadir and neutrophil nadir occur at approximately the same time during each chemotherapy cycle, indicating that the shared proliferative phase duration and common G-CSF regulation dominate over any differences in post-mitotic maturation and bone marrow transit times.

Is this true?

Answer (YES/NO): NO